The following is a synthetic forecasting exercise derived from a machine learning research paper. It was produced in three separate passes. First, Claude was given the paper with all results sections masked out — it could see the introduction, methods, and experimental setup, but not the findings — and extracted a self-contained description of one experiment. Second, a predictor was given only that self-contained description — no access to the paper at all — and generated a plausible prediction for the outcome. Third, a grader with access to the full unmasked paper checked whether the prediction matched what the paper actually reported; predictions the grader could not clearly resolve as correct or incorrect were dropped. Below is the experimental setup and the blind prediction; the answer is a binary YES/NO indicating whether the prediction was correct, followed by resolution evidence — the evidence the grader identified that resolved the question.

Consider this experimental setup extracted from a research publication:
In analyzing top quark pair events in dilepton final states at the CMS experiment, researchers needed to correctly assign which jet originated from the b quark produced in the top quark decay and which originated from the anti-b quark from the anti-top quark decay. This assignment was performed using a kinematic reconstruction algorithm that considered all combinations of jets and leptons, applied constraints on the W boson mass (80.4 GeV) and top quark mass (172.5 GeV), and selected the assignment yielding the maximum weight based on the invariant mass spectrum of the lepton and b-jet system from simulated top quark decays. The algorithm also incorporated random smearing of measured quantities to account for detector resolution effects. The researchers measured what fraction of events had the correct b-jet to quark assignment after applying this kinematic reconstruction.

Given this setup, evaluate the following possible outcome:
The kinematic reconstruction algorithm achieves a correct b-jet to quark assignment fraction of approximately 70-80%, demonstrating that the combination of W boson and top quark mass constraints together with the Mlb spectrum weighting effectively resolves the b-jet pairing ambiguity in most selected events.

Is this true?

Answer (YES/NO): NO